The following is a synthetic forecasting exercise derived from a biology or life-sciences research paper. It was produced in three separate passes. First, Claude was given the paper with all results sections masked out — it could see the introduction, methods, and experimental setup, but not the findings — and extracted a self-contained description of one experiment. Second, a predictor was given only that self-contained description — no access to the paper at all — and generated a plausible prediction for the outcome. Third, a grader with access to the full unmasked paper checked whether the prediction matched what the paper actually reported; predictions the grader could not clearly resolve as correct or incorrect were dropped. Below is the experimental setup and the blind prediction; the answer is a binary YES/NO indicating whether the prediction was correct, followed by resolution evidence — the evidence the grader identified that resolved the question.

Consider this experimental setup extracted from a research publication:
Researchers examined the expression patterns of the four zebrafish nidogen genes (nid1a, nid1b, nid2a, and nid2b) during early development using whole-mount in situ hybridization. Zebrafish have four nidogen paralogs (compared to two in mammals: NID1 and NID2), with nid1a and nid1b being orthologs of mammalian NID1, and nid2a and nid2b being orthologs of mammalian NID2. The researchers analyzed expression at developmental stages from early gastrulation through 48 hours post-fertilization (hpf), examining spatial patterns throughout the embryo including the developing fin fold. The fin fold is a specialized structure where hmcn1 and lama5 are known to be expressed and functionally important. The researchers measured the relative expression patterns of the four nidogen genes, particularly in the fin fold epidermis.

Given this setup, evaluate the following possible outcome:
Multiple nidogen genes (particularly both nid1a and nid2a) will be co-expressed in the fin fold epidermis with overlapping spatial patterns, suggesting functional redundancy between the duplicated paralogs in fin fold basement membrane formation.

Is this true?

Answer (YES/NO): NO